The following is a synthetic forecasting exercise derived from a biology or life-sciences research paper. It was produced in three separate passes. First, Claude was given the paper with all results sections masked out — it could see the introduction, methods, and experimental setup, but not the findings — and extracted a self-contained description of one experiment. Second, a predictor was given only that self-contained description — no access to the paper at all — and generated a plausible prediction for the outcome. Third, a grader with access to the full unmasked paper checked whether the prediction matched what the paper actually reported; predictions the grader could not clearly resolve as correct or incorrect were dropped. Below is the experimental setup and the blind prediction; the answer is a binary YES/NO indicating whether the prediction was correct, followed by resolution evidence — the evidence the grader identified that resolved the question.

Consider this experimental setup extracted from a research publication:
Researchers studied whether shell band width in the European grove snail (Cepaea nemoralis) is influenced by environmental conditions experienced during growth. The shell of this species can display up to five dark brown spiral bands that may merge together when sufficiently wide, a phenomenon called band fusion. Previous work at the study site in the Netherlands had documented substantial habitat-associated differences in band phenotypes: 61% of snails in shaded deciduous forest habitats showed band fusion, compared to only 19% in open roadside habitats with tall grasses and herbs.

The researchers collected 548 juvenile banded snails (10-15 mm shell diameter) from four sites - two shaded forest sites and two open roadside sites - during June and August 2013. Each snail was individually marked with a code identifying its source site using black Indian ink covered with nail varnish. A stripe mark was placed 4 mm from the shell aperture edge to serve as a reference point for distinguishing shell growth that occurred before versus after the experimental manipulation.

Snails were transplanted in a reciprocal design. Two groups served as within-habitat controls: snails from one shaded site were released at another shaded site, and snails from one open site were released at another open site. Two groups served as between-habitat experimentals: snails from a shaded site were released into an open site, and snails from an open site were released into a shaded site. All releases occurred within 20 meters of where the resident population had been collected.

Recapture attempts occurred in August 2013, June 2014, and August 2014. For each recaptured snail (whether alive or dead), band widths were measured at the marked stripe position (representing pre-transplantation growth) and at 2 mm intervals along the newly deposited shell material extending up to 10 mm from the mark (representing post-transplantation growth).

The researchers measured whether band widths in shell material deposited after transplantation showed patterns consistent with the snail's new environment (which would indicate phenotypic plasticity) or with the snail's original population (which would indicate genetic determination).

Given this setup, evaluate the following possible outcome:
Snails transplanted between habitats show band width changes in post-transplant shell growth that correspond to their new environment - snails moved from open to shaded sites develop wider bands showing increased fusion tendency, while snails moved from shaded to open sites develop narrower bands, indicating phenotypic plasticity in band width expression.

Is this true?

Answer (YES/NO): NO